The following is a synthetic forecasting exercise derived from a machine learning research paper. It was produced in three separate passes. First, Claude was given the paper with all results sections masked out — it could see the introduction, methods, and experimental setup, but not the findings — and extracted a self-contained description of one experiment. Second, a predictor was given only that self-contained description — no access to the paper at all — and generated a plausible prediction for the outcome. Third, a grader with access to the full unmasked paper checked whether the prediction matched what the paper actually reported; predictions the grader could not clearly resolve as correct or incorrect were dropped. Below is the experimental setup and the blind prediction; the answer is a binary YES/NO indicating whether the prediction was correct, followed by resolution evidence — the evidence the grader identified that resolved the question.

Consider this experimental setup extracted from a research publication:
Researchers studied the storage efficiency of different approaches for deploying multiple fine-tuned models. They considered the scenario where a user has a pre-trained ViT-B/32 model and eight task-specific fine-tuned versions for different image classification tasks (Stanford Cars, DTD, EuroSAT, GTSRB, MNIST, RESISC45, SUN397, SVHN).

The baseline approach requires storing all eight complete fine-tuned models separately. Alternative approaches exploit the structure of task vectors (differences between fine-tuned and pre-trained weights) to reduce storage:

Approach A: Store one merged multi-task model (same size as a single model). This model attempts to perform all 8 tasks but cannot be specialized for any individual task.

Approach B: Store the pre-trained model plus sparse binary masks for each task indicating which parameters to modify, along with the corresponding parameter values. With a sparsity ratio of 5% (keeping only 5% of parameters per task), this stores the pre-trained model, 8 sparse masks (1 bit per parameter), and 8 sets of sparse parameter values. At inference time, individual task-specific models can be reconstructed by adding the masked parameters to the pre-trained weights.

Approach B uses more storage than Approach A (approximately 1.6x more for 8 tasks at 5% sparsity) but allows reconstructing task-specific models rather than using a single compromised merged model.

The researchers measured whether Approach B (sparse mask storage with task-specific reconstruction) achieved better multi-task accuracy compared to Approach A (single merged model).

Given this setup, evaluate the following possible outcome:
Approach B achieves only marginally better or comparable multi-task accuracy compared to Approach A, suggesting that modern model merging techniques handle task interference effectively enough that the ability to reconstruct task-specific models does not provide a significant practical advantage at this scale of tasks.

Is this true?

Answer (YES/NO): NO